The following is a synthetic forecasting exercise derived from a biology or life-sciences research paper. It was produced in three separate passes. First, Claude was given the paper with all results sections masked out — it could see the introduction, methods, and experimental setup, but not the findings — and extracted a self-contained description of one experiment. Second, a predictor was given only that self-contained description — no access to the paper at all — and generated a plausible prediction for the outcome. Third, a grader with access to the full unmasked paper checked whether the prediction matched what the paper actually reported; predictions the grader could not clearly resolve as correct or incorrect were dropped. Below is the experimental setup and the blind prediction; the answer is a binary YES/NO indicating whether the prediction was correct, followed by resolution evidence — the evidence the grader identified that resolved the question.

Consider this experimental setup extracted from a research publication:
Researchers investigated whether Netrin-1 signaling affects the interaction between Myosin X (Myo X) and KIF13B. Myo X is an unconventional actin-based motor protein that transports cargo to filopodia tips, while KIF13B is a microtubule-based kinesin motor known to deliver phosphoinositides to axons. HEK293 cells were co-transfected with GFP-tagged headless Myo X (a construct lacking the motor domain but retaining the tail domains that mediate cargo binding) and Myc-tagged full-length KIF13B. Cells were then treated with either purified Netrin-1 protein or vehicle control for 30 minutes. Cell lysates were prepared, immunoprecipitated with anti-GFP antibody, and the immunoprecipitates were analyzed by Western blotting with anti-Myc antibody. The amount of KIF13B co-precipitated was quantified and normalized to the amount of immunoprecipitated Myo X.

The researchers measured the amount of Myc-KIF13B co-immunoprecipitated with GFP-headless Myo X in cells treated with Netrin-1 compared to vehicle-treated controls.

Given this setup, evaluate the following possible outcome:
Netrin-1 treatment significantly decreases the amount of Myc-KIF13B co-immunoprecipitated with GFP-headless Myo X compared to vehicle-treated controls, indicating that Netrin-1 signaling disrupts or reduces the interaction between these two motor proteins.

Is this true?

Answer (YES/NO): NO